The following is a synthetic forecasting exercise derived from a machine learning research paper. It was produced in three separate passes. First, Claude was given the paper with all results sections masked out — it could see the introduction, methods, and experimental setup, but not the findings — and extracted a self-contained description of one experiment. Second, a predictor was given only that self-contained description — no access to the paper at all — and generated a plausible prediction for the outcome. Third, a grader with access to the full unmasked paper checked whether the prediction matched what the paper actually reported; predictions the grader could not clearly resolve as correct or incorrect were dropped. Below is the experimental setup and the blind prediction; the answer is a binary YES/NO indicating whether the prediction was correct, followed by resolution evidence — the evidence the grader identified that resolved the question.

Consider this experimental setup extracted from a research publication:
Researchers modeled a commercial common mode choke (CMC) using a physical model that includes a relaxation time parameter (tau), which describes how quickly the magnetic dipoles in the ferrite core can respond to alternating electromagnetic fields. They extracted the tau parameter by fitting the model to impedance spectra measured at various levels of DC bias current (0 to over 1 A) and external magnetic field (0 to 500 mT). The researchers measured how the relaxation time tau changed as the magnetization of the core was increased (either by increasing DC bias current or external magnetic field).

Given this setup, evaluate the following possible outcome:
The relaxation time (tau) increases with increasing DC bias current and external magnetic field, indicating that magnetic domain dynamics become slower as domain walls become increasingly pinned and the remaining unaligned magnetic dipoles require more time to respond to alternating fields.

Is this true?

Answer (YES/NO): NO